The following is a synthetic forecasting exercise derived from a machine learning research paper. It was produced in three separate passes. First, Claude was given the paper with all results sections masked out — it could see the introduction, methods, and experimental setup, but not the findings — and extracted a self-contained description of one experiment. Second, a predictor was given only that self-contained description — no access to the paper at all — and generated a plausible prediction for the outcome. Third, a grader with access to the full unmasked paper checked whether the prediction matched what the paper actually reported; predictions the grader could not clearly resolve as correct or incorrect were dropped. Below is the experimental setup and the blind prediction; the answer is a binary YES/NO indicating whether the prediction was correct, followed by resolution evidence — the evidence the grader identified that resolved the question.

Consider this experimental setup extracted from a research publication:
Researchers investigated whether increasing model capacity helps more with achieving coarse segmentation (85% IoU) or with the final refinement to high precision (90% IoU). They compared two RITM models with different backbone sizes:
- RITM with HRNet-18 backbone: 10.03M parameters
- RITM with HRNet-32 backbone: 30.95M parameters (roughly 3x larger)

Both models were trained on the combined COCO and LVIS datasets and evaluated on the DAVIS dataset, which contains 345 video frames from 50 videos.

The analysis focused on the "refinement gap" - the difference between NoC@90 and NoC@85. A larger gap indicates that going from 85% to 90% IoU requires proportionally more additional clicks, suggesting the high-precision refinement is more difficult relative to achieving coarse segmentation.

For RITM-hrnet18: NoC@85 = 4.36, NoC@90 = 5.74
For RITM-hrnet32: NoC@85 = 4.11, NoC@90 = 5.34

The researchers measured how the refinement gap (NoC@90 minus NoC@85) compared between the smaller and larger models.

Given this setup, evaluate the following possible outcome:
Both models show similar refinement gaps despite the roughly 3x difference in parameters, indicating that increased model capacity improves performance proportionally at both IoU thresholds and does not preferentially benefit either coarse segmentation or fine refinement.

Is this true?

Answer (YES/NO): NO